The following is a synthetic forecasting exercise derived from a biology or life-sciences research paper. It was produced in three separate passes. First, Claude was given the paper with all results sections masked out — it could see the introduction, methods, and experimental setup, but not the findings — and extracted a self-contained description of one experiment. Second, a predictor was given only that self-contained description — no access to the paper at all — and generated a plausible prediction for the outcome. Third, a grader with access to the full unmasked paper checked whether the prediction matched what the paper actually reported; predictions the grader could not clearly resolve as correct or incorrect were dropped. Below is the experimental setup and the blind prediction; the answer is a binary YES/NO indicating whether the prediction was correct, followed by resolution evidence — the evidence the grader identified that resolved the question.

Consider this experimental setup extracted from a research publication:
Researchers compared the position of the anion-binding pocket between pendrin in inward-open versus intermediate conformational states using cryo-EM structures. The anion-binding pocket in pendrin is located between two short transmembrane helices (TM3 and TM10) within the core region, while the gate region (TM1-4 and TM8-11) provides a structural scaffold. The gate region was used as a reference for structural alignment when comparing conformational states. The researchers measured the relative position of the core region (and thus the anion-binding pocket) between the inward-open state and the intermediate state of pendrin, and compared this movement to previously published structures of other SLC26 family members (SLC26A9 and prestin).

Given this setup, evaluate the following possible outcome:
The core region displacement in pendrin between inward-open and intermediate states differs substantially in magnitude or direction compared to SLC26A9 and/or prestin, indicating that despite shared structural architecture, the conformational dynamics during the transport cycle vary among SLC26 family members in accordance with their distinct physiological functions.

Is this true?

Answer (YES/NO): YES